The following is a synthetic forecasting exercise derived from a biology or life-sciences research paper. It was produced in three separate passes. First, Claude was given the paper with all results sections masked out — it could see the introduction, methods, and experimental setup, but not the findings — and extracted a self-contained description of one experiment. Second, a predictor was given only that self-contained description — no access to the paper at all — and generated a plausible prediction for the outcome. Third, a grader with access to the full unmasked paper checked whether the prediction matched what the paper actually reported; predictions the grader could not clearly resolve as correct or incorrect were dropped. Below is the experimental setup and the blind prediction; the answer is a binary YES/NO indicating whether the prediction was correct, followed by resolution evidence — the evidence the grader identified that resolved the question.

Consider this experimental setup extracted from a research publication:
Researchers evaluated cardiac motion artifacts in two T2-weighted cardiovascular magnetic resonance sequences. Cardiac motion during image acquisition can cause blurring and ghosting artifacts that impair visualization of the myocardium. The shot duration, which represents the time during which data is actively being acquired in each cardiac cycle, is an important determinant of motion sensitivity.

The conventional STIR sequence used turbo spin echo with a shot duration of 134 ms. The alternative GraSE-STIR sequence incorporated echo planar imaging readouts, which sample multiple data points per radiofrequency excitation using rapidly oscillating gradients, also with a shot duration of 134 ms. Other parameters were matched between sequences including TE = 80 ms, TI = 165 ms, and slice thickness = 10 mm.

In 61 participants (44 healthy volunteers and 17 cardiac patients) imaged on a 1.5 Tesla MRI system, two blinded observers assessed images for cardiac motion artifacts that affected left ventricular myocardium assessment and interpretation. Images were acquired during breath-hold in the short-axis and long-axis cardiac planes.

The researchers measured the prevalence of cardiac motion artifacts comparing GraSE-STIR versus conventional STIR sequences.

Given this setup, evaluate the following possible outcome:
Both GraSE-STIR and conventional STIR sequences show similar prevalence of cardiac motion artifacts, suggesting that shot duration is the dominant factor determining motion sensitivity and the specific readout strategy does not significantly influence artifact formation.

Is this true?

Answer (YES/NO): NO